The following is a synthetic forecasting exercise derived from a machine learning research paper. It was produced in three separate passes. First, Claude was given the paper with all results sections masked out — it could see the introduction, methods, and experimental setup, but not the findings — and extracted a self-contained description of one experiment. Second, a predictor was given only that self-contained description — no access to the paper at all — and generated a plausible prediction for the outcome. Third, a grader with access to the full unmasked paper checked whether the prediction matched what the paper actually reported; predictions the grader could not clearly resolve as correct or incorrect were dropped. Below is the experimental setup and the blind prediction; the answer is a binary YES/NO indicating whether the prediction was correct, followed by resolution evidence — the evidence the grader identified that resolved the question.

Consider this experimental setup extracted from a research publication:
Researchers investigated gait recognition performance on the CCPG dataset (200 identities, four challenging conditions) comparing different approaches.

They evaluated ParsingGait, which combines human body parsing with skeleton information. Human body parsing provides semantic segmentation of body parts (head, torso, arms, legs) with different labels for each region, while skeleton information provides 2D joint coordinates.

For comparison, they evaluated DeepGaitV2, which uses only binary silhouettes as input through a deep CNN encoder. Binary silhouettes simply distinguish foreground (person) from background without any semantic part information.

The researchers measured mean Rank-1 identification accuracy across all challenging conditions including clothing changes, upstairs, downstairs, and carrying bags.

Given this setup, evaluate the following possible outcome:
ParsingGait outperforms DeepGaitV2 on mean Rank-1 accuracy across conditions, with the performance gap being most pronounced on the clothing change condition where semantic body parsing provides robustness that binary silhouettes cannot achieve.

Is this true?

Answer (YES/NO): NO